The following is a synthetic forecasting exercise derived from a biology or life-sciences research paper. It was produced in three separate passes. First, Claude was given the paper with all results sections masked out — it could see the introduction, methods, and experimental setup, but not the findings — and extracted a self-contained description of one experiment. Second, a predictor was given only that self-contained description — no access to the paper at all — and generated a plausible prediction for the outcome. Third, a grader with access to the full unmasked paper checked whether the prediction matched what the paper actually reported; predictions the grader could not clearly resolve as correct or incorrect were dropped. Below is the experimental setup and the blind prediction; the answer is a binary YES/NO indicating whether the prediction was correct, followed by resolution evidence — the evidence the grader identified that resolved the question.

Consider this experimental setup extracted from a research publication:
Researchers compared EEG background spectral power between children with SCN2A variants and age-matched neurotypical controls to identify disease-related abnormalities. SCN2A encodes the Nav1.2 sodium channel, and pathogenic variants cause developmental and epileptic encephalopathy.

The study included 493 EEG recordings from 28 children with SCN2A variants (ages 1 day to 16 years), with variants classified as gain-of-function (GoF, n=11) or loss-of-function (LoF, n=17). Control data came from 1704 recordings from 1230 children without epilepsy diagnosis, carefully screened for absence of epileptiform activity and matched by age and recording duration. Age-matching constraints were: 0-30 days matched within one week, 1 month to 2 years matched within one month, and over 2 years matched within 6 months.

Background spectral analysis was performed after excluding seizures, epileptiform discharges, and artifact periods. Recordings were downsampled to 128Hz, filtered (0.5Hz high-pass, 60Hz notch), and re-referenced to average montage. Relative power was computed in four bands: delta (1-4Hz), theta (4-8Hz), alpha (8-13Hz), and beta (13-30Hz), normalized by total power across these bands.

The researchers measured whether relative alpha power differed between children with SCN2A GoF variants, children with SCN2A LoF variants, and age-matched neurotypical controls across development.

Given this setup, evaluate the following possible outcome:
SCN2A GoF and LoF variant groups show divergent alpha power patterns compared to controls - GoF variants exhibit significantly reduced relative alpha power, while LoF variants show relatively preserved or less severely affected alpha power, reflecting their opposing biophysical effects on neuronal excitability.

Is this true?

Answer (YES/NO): NO